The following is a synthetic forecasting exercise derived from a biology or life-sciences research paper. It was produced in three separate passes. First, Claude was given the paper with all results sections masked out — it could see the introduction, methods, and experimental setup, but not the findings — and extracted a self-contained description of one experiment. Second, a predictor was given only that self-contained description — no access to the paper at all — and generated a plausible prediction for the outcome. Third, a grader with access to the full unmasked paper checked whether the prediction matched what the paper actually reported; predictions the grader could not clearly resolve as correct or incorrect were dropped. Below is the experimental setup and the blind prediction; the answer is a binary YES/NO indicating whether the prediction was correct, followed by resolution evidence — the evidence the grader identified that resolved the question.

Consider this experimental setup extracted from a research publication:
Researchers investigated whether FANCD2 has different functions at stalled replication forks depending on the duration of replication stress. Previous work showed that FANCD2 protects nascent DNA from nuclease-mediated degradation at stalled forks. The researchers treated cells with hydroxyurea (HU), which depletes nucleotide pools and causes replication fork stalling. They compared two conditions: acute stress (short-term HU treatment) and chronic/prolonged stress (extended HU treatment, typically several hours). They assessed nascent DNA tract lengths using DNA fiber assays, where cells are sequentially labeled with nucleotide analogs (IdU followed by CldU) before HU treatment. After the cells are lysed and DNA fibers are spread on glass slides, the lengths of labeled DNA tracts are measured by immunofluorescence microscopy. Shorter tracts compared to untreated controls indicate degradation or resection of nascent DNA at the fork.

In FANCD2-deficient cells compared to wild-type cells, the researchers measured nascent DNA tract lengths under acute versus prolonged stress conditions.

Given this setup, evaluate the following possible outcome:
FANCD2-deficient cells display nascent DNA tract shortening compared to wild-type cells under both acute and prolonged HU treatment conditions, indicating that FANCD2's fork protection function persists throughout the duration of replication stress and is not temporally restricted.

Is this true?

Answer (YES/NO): NO